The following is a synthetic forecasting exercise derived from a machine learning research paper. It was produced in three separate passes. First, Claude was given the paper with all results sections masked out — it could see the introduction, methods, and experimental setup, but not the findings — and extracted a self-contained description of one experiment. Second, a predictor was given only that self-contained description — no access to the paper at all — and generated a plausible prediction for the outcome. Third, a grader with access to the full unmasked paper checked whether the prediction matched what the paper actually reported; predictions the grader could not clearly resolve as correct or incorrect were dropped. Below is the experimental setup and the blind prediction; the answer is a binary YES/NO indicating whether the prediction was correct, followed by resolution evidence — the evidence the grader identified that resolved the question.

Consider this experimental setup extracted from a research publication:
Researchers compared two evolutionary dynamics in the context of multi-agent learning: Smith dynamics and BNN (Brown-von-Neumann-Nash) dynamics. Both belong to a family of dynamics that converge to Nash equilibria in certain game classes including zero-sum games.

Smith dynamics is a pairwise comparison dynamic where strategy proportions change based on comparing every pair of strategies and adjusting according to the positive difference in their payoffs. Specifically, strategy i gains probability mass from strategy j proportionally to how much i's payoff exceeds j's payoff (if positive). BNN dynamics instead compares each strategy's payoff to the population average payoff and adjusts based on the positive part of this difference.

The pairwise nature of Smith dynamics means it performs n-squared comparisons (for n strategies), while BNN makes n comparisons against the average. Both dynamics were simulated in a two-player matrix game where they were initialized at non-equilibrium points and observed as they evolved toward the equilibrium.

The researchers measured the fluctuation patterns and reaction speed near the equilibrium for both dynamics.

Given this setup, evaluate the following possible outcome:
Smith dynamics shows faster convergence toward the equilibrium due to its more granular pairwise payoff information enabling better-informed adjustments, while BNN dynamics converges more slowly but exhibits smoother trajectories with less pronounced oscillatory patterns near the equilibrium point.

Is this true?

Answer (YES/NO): YES